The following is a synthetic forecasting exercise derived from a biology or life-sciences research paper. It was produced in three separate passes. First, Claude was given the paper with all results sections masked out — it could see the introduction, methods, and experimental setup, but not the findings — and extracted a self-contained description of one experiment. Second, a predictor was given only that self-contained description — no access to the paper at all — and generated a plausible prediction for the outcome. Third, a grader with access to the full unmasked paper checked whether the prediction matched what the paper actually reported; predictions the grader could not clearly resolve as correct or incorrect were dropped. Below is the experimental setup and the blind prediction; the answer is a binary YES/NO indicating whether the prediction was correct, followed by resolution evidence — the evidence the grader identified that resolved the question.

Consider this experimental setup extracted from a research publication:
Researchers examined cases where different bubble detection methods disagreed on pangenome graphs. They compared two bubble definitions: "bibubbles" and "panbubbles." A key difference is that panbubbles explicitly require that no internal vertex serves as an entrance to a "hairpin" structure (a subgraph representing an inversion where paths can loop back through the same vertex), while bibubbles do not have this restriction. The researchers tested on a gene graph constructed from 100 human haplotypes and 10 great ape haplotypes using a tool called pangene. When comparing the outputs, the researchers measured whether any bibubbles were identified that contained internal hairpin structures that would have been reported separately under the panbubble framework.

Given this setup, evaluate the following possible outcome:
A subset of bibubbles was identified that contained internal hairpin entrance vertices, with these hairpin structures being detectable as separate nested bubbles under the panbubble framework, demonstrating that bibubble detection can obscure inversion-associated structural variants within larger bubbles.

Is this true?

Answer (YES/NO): NO